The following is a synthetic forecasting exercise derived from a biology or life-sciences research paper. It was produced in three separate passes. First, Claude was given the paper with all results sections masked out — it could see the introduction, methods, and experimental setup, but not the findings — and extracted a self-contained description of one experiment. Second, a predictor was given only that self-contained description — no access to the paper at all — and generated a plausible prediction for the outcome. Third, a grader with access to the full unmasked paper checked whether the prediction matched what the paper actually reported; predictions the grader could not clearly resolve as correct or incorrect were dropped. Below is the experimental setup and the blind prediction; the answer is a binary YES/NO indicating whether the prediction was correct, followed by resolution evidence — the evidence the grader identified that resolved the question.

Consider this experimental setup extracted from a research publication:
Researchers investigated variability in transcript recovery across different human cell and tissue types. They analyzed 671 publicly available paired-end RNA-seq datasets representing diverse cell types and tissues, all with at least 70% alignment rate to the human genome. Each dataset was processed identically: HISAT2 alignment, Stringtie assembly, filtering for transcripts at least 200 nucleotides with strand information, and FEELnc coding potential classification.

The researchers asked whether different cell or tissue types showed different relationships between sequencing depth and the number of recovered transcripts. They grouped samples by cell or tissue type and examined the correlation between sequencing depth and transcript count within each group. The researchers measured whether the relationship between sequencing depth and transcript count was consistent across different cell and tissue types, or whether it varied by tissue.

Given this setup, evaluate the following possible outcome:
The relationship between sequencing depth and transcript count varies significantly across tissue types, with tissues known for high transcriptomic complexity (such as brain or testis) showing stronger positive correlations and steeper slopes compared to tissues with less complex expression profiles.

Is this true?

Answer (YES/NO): NO